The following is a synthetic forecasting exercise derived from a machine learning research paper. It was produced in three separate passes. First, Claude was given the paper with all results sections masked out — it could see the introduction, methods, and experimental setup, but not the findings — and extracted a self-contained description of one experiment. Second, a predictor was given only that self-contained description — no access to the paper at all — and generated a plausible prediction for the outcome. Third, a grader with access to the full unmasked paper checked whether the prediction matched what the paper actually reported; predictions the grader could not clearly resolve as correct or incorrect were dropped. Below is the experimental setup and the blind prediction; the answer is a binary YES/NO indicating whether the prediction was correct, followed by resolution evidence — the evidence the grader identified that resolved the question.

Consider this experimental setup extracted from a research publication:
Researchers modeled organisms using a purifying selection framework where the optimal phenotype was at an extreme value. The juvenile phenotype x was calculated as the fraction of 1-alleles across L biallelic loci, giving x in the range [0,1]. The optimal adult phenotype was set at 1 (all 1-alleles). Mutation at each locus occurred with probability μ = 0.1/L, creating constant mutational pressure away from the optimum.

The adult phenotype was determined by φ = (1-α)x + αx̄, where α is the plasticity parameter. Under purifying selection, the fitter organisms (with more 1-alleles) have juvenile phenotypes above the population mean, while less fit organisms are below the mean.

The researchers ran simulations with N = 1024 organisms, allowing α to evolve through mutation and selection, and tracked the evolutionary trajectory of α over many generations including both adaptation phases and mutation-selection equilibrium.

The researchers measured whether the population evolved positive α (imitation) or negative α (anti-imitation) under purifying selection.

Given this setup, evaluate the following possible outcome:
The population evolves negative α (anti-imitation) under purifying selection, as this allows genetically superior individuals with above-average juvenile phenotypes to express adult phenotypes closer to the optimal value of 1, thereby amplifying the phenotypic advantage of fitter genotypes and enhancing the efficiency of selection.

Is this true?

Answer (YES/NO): YES